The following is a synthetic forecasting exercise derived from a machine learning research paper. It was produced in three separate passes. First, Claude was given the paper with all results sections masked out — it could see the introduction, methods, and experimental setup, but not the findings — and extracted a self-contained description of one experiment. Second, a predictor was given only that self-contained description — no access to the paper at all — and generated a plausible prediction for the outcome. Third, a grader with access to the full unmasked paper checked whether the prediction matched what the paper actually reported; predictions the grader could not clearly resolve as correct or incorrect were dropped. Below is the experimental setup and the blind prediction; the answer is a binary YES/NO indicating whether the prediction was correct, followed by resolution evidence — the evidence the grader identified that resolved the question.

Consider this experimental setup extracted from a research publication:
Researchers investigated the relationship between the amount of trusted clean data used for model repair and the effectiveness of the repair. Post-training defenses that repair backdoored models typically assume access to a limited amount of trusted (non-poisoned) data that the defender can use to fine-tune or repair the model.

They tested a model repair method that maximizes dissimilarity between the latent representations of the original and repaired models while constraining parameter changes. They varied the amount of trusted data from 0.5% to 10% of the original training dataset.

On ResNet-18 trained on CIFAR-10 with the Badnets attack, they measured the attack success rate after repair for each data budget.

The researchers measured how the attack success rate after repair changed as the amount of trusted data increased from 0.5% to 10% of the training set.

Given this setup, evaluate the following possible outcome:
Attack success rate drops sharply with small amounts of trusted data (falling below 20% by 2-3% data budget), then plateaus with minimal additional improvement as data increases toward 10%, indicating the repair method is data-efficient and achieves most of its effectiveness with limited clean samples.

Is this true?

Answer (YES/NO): YES